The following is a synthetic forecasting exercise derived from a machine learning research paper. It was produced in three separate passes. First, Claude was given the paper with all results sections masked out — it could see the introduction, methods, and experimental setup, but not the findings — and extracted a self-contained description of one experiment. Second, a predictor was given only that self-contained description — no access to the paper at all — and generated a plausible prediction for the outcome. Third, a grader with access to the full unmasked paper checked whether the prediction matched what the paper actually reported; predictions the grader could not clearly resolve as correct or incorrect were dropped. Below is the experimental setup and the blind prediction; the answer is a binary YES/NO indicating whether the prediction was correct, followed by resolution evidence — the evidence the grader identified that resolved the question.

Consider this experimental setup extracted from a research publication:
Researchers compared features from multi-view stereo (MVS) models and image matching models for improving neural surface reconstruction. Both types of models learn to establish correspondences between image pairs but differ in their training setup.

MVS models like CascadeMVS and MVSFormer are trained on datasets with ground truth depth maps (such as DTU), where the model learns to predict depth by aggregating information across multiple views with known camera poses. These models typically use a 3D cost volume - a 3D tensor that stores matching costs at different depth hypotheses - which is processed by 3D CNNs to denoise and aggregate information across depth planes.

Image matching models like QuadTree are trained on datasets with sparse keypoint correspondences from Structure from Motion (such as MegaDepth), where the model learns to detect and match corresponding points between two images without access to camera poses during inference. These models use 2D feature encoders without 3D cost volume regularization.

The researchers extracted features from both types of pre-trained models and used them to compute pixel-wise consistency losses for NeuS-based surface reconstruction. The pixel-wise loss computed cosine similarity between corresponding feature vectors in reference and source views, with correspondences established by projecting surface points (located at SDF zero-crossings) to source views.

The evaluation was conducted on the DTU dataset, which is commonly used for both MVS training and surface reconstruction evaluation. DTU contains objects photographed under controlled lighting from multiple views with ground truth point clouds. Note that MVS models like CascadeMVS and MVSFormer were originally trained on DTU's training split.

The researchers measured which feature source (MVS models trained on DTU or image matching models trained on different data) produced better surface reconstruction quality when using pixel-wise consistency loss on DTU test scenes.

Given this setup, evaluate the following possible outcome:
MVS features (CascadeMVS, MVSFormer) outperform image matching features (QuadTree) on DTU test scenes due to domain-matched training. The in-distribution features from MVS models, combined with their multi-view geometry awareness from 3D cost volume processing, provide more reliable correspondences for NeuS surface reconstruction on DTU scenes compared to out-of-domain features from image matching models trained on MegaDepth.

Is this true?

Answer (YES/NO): NO